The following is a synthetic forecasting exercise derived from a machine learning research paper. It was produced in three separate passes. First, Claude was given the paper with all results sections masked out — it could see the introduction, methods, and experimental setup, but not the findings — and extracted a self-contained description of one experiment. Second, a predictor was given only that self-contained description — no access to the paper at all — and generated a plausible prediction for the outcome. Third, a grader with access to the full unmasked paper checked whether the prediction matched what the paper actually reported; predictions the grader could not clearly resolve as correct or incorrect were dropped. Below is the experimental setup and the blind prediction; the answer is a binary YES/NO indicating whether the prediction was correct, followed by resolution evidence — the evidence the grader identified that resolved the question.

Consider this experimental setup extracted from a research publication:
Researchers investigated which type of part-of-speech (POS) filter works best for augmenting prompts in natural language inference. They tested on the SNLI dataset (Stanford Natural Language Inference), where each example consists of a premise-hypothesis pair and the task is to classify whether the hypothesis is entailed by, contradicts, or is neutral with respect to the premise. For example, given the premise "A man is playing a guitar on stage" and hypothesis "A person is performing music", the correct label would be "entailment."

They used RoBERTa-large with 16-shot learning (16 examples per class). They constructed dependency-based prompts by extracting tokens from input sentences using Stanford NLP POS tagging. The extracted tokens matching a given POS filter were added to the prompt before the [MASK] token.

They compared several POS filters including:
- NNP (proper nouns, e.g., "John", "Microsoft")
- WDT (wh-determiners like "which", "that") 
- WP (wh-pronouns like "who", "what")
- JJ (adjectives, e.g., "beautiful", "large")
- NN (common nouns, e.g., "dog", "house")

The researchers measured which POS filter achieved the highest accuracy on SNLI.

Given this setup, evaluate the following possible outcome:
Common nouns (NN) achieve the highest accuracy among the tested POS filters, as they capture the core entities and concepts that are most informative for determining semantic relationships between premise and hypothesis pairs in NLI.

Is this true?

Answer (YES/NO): NO